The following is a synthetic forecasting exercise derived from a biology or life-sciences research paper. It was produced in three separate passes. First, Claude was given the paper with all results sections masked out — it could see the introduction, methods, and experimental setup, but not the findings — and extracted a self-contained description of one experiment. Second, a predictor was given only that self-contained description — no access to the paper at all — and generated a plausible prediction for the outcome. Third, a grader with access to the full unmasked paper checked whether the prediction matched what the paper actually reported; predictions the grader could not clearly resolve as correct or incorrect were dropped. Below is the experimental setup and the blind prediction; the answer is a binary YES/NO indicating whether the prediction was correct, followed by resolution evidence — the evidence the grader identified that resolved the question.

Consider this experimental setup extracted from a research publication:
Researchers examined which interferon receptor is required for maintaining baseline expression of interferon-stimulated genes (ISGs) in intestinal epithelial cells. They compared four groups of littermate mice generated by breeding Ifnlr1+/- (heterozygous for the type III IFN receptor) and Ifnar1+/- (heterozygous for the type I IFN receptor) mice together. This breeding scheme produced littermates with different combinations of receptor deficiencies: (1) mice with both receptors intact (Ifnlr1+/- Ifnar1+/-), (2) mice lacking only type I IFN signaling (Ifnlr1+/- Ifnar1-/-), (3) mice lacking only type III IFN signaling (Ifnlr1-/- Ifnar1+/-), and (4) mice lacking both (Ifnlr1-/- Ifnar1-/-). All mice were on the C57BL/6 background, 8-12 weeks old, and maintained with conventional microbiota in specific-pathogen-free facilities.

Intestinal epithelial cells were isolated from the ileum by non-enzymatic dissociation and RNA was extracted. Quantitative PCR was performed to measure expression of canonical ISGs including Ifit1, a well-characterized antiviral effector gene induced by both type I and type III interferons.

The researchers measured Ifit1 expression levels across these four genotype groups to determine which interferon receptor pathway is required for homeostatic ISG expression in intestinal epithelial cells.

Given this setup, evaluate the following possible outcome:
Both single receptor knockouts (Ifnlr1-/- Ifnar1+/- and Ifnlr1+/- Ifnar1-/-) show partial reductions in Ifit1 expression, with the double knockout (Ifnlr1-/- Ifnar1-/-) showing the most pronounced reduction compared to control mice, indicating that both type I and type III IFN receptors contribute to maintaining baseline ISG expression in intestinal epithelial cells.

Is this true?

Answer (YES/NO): NO